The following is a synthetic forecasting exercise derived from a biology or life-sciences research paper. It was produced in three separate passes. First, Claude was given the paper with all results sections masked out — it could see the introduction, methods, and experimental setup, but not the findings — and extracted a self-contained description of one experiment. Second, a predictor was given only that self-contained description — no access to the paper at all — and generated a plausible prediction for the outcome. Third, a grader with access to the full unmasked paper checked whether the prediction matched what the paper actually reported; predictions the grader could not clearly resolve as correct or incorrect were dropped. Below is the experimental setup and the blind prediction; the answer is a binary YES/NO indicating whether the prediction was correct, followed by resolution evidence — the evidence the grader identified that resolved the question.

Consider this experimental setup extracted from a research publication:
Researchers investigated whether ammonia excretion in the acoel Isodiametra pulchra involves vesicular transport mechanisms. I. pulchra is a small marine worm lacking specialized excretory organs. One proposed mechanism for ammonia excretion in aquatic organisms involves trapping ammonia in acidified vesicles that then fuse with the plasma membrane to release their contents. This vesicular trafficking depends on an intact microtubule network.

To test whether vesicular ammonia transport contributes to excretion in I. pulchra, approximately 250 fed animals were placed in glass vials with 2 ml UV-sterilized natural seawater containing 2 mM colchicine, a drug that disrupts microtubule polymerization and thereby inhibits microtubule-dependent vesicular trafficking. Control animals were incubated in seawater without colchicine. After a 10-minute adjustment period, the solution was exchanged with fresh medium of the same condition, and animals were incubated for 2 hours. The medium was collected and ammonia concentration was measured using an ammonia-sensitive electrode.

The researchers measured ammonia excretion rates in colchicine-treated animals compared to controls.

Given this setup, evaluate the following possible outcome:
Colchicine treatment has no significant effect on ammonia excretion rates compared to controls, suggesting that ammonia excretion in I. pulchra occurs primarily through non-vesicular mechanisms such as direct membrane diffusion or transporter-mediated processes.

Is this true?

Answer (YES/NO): NO